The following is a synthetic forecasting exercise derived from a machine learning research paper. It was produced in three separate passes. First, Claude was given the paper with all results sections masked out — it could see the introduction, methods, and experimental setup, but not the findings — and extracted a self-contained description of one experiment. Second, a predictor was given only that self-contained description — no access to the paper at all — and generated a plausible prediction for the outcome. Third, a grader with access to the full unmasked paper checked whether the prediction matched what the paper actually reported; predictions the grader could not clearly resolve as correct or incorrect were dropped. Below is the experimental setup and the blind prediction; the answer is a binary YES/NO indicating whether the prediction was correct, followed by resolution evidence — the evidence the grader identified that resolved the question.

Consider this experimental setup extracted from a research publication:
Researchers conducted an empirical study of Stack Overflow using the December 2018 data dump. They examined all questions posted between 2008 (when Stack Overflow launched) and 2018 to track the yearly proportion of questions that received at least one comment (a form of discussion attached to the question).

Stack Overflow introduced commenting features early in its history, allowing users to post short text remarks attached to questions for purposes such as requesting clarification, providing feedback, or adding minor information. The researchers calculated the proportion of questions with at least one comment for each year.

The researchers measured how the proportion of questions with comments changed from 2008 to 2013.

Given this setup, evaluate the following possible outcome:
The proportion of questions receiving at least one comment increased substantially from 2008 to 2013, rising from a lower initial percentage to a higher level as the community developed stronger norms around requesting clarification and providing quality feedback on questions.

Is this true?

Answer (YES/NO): YES